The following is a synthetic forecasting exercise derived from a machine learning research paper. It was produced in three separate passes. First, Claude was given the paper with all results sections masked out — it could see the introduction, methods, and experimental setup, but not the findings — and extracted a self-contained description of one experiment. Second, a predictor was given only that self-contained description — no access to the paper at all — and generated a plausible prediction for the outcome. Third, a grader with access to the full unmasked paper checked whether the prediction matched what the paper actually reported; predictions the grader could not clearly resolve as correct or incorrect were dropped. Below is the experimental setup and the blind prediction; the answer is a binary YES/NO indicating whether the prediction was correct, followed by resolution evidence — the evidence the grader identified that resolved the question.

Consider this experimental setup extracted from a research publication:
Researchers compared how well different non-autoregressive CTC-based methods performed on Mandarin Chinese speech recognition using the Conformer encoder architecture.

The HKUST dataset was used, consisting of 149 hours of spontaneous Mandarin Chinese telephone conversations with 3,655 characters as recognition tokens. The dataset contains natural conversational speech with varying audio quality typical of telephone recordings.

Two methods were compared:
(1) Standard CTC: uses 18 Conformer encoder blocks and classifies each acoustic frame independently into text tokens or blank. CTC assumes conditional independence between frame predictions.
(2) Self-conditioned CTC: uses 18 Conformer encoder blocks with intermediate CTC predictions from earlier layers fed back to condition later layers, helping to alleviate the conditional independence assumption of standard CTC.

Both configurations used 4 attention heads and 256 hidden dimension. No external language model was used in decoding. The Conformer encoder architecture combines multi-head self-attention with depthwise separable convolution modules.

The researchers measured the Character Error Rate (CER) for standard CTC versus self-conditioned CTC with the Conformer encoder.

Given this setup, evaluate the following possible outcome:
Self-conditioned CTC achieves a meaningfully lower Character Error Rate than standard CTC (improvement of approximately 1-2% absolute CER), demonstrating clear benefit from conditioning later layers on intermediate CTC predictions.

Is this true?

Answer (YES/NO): YES